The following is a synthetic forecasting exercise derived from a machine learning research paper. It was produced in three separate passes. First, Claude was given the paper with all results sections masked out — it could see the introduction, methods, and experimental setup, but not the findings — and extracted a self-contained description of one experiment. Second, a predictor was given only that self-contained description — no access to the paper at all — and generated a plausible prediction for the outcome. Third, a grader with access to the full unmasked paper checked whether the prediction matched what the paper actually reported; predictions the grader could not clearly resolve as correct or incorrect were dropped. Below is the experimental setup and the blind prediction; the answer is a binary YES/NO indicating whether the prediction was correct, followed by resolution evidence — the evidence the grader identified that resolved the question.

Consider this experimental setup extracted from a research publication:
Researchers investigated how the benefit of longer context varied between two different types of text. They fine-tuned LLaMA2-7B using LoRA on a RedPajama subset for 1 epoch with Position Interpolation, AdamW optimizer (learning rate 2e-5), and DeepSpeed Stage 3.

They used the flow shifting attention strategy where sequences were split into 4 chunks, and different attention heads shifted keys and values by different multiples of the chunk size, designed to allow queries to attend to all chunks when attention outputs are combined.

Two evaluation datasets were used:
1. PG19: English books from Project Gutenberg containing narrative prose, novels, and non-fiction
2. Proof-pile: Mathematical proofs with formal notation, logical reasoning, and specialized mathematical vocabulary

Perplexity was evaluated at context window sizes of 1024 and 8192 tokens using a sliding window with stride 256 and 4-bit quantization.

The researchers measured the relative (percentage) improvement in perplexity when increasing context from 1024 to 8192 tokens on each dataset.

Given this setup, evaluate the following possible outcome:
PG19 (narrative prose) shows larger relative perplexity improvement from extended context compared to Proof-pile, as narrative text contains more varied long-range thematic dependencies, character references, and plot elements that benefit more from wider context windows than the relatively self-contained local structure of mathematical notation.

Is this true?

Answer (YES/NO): NO